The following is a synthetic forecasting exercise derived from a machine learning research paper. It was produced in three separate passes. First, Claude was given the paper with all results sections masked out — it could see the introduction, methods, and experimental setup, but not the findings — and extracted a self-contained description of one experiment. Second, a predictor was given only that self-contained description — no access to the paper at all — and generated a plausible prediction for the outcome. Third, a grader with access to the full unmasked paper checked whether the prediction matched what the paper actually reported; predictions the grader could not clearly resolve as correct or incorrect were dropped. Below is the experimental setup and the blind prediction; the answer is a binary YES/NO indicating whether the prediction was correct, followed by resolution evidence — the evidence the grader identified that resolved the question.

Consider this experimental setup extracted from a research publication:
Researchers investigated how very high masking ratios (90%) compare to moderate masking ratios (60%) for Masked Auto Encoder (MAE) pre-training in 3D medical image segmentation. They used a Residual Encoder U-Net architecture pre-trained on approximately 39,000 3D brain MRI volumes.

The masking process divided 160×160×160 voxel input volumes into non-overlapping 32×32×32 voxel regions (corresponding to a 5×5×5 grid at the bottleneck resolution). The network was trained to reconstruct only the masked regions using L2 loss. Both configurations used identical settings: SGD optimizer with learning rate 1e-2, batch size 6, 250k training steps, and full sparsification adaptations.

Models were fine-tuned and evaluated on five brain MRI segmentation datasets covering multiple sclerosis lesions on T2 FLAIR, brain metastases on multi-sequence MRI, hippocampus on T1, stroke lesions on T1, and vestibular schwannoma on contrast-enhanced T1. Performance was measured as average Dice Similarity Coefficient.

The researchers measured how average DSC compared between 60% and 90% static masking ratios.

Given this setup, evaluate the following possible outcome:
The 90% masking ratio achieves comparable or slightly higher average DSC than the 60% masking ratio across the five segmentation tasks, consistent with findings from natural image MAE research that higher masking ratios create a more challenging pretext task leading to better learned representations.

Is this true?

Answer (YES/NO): NO